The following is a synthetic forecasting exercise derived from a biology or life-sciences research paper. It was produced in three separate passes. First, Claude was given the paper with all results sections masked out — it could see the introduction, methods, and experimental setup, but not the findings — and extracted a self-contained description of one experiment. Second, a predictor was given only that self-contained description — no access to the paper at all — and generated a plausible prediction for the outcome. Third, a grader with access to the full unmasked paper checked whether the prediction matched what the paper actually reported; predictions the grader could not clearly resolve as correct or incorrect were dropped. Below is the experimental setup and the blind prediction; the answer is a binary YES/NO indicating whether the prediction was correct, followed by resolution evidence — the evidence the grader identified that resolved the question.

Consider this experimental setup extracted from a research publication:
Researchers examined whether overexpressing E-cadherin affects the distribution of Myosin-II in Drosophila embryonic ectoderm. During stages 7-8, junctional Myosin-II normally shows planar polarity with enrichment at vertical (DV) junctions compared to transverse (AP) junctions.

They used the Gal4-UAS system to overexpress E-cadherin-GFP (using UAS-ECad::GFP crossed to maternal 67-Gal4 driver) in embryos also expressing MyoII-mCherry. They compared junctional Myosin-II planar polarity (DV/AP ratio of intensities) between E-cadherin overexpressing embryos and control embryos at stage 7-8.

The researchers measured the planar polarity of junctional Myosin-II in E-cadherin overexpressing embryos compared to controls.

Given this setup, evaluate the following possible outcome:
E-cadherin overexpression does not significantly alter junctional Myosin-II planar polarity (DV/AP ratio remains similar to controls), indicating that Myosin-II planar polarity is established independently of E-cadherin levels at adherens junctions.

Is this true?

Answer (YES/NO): YES